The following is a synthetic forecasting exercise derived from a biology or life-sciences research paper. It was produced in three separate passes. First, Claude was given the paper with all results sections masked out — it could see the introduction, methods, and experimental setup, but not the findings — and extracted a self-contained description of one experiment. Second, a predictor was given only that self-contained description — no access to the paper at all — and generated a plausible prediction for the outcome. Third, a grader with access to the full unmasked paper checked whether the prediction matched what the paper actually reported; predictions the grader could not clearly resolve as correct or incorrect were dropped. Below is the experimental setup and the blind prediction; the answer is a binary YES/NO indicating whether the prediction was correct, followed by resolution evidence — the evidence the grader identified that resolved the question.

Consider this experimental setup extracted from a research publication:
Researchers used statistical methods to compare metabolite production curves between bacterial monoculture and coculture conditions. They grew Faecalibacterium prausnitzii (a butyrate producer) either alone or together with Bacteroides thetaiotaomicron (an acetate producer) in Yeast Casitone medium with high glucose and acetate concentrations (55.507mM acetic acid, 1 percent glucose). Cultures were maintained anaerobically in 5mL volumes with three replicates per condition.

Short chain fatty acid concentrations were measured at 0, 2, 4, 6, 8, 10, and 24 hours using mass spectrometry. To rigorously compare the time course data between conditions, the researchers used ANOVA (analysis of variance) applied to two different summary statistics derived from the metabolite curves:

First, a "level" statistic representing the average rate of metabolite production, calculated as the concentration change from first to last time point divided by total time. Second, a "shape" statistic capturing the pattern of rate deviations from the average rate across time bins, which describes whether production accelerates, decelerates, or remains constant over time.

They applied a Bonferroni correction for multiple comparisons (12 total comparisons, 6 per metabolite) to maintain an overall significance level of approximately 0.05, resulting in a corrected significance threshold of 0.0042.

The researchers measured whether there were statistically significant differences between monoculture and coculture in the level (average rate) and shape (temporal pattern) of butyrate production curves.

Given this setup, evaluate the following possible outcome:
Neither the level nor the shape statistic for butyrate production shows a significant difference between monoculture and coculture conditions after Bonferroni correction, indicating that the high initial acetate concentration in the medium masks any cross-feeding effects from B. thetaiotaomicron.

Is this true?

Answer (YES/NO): NO